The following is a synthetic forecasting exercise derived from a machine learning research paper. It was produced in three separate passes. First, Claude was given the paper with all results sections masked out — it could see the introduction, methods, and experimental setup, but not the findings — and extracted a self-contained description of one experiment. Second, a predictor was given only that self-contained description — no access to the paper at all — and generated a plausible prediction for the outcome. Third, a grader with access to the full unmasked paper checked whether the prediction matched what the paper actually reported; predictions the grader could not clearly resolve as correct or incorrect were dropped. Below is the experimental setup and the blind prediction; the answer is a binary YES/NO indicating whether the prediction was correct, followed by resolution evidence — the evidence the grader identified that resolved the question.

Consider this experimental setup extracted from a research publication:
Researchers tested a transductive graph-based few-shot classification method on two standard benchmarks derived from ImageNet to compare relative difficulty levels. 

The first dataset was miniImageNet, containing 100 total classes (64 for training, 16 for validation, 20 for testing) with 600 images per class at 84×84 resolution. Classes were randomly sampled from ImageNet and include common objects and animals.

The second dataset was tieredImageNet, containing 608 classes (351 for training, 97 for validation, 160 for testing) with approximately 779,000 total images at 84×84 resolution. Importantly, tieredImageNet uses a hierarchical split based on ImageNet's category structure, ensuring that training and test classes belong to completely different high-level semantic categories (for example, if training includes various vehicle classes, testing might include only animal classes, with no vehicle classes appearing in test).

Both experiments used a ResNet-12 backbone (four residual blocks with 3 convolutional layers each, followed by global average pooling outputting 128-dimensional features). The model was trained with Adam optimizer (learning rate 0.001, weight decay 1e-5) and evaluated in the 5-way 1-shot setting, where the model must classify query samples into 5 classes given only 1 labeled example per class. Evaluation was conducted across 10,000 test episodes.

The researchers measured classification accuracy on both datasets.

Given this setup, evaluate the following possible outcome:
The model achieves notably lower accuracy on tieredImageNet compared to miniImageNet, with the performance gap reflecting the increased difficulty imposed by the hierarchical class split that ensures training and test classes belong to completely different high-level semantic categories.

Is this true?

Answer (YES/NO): NO